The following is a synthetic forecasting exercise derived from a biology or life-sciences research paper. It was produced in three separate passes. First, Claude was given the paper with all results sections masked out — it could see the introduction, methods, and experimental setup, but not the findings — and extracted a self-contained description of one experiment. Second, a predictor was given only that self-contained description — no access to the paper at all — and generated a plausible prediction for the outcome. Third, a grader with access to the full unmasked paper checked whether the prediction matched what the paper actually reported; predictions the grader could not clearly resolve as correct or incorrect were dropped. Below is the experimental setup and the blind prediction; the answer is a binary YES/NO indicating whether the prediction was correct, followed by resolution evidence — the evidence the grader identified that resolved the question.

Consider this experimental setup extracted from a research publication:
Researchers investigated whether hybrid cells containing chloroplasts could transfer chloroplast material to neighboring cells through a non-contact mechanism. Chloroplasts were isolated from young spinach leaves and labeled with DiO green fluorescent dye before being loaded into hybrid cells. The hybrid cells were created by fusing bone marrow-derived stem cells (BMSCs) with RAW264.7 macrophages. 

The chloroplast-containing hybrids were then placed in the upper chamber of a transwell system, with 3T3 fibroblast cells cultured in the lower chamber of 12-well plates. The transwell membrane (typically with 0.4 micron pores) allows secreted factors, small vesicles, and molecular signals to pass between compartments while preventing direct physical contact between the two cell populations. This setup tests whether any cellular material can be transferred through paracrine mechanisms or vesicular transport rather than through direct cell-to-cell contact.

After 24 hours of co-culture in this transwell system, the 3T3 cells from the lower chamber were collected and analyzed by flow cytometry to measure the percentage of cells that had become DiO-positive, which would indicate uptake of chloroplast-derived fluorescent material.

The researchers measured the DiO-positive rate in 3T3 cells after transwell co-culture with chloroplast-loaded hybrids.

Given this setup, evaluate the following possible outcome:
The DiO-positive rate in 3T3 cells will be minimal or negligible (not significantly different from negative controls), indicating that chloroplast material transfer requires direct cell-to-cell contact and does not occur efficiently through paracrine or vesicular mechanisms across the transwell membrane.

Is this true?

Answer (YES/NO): NO